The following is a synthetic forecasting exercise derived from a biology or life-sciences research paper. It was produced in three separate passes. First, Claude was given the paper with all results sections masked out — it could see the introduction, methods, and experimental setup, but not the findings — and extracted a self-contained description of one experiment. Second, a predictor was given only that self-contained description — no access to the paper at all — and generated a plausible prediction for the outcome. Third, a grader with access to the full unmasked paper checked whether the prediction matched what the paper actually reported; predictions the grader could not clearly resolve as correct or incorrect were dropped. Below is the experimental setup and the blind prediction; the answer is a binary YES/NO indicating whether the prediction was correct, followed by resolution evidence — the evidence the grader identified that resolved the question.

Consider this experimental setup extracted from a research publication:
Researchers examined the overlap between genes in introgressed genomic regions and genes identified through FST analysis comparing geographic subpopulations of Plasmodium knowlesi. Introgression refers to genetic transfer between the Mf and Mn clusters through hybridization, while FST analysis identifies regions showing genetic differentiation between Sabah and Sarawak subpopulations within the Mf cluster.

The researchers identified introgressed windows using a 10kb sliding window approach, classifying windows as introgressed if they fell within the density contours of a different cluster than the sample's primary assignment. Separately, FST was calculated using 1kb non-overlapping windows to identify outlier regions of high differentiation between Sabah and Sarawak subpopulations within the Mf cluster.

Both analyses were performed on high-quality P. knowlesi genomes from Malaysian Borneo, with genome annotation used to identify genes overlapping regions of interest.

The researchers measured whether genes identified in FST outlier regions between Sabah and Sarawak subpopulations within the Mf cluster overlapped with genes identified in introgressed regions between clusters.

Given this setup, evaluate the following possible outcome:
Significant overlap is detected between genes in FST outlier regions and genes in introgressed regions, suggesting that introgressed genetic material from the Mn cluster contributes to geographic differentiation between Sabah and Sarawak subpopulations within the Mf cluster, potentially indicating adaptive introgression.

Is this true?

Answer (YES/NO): YES